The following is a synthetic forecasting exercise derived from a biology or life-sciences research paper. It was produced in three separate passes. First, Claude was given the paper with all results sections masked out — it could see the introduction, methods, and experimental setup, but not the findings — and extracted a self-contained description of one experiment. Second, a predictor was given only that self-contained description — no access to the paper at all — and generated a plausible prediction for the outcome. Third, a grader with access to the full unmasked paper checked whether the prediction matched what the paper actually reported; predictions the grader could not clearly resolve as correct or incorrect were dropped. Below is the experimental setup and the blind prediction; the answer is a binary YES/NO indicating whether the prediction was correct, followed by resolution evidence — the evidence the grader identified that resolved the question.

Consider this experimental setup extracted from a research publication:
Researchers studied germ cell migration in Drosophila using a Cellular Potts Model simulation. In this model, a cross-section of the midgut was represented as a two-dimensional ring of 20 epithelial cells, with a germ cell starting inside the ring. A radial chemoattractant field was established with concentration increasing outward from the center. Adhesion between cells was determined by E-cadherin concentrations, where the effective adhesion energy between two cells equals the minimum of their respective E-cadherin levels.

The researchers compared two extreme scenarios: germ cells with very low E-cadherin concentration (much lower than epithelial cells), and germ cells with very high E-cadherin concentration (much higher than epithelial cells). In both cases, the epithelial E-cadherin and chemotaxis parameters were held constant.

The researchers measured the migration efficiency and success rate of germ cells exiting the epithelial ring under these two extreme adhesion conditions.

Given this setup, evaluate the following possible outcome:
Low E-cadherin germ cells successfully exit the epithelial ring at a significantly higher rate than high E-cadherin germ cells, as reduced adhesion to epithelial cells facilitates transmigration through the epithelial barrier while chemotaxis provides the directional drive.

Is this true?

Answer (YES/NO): NO